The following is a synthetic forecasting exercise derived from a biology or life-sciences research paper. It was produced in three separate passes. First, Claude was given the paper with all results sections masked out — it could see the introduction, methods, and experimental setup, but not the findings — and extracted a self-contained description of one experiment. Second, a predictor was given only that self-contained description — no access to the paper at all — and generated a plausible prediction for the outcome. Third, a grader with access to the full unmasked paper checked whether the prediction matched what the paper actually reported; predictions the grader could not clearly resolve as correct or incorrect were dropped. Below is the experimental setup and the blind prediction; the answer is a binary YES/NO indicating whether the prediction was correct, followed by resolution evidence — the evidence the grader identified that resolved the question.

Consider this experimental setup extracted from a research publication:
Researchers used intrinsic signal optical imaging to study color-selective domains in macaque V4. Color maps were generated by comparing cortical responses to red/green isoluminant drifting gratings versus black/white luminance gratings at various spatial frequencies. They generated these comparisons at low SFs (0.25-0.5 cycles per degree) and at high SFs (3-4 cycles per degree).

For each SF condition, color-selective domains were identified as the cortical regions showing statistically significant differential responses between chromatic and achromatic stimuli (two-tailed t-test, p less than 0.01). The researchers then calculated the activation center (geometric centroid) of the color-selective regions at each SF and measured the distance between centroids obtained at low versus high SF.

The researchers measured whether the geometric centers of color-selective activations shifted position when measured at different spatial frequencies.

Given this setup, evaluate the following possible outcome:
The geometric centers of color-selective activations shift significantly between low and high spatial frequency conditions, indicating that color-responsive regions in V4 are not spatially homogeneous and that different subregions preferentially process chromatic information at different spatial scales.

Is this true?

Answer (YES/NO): YES